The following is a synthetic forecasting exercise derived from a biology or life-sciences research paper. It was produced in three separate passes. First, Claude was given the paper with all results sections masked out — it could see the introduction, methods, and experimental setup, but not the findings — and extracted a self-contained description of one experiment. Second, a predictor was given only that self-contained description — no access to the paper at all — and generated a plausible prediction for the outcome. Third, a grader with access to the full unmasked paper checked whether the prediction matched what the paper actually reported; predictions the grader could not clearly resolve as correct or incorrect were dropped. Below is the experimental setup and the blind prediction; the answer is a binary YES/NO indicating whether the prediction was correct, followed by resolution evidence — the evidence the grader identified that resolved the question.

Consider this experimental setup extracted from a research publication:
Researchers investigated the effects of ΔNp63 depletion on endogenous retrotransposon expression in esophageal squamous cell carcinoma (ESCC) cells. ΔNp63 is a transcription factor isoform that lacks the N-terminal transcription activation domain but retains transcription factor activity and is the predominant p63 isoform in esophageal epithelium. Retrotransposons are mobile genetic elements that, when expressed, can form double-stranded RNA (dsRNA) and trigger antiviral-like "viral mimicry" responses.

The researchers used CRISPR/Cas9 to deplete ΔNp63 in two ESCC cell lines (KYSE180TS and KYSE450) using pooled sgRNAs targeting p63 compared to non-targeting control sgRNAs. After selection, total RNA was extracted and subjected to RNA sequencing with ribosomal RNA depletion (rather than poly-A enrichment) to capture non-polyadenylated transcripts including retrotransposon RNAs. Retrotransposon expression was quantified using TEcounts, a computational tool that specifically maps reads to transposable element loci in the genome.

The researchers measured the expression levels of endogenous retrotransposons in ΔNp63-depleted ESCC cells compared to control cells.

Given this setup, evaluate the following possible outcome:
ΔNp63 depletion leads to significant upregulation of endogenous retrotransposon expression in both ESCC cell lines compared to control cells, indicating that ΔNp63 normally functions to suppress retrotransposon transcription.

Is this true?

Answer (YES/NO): YES